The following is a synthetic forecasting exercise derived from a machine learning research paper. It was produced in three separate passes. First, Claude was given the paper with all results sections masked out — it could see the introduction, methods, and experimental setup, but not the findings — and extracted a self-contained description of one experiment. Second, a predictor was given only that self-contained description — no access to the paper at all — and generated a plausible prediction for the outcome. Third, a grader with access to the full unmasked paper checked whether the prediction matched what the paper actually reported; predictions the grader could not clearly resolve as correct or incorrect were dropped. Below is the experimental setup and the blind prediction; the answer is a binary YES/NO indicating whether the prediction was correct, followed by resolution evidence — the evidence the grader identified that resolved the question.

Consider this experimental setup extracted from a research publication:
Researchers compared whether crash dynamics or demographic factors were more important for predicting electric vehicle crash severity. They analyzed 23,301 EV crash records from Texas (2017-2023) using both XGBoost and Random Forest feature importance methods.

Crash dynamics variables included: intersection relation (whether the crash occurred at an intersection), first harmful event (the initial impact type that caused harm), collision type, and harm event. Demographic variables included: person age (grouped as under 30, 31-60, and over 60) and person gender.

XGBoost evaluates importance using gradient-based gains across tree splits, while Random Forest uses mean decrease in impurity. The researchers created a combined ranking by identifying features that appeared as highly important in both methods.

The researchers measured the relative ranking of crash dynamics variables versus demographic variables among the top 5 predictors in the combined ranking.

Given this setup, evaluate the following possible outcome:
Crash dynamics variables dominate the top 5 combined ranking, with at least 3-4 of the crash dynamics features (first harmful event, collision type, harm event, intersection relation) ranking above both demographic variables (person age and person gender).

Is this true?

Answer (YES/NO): NO